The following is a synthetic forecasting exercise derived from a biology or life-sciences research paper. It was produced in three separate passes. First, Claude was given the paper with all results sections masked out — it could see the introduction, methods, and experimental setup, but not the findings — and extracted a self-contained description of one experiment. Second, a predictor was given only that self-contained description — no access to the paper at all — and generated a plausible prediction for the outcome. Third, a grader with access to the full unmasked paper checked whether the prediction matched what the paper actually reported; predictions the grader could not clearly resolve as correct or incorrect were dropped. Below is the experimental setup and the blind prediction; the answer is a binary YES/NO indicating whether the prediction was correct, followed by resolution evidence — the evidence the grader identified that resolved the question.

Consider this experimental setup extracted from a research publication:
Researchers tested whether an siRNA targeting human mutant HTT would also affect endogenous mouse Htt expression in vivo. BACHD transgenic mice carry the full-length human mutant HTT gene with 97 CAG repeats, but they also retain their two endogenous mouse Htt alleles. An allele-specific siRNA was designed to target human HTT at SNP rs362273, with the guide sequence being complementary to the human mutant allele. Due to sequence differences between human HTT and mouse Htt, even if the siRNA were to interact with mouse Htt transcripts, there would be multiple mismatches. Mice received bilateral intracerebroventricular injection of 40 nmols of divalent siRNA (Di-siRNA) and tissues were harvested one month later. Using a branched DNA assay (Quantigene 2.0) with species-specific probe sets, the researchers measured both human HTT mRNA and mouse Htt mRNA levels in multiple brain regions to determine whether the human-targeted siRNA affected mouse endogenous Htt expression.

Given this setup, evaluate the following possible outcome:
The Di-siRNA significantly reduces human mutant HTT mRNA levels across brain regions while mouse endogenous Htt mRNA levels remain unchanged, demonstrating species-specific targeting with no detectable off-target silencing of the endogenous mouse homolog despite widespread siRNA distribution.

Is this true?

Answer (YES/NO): NO